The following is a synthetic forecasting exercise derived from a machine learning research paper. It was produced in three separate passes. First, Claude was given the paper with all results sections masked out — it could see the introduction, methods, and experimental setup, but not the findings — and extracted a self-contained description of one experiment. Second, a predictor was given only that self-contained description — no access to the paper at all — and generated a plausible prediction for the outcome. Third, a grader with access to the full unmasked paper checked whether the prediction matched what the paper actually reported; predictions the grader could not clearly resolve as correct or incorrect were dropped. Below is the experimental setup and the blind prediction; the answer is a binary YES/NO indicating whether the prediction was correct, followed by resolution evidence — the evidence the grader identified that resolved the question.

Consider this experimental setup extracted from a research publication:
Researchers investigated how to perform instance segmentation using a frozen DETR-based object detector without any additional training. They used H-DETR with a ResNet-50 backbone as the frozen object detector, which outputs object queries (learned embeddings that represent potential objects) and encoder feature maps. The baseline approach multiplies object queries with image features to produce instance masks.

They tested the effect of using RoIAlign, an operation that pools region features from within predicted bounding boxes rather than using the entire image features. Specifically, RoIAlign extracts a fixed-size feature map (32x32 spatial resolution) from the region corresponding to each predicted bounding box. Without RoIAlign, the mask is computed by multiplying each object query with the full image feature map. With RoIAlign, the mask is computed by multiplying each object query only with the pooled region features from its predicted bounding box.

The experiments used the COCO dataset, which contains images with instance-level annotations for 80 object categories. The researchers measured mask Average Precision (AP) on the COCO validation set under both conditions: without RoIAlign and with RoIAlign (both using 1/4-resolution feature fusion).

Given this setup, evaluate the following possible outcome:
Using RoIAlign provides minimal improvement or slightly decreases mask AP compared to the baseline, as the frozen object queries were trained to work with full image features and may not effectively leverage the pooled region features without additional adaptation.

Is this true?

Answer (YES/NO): NO